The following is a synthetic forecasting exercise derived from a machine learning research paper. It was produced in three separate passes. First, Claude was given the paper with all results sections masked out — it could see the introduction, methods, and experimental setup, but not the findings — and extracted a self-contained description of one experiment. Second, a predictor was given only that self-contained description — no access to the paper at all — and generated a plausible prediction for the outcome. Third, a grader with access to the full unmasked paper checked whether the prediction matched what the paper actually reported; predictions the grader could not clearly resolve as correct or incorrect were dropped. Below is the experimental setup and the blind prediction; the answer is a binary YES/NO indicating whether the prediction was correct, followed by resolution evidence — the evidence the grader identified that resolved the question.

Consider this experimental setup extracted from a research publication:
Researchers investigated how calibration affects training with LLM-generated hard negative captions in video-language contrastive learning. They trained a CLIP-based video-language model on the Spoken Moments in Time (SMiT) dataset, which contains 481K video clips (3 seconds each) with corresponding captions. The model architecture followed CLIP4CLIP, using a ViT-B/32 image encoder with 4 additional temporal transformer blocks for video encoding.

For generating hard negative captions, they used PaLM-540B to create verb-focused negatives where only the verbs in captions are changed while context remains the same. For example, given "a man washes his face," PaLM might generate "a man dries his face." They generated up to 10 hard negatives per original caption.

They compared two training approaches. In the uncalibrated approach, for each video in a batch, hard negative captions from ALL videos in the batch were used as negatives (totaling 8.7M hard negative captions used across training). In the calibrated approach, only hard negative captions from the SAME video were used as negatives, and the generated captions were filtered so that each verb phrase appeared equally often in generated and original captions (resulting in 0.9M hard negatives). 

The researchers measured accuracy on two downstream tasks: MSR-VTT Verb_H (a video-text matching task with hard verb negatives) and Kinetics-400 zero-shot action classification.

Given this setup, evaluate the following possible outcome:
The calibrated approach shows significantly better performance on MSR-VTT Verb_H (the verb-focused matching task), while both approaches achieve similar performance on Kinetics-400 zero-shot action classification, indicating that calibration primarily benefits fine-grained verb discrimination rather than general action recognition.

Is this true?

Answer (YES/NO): NO